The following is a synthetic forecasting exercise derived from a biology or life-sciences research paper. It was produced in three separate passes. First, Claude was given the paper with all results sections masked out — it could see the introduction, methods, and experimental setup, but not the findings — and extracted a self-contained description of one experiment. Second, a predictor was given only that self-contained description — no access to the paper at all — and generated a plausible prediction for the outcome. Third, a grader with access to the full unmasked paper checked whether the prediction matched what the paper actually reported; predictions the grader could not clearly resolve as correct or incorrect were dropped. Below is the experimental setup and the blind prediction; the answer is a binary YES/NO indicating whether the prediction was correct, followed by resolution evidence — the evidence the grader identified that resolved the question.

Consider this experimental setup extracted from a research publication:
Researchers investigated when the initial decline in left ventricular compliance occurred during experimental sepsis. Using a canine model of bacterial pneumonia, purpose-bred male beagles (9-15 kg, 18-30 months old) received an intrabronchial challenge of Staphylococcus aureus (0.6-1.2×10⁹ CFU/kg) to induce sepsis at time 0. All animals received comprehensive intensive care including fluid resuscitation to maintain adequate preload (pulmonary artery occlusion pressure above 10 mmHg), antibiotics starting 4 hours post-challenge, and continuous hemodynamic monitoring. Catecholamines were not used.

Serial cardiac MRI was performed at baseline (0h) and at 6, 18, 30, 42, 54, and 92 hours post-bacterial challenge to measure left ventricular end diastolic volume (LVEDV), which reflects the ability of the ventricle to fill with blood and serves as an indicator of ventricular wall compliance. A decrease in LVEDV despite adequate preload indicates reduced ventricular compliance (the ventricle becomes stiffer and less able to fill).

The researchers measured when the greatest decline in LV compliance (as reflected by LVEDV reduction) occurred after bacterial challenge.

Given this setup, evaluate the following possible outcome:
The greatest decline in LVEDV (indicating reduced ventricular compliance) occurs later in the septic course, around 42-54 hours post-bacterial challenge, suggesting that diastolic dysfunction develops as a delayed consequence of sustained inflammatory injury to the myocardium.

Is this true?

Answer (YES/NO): NO